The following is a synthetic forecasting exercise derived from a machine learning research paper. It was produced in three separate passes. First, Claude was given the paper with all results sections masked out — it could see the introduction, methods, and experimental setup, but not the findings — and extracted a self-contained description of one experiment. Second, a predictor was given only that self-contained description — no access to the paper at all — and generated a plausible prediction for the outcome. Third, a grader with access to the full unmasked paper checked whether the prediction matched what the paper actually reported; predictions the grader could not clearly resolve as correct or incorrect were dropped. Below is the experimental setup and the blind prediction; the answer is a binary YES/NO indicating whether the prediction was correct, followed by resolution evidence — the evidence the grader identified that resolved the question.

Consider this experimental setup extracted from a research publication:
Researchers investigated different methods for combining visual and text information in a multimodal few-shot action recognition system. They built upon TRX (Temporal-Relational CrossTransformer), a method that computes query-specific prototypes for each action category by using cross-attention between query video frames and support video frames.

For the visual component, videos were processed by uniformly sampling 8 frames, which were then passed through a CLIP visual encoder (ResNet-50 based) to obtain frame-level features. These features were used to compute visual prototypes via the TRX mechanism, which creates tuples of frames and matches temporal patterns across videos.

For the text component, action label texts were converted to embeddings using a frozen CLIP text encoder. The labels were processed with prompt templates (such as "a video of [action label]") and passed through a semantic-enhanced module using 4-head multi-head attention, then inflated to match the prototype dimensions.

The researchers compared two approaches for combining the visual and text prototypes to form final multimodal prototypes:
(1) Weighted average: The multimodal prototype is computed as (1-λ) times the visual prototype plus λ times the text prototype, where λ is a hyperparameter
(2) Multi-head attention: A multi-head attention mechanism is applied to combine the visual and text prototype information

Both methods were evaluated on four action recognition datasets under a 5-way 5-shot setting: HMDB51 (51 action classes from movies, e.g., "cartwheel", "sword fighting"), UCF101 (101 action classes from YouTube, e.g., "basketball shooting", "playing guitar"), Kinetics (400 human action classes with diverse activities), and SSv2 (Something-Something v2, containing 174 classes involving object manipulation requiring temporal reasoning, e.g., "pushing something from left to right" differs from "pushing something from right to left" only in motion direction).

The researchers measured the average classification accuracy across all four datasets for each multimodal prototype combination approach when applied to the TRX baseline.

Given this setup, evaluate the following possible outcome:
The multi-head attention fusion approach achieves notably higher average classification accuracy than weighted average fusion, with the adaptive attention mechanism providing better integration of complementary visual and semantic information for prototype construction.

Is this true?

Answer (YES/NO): YES